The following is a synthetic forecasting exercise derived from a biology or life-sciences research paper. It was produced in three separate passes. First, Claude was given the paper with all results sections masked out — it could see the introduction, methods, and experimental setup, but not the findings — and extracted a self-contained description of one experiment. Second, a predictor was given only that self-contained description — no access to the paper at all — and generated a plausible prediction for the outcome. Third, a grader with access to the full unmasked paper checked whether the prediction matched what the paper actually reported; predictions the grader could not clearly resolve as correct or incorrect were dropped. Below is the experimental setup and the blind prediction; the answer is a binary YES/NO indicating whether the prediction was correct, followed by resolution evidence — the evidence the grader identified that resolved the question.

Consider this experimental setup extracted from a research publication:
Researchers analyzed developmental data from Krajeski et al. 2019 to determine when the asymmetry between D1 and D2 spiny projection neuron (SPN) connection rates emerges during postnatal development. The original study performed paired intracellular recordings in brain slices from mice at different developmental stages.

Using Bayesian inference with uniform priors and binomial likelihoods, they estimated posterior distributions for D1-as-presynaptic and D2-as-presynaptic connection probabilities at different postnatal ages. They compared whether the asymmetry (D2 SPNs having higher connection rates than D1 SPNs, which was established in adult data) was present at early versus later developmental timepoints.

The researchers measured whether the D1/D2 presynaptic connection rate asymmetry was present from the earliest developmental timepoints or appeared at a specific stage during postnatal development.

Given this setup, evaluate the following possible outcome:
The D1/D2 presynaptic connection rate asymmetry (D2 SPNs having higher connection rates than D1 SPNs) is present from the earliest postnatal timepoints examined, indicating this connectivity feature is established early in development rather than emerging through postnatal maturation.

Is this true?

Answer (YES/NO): NO